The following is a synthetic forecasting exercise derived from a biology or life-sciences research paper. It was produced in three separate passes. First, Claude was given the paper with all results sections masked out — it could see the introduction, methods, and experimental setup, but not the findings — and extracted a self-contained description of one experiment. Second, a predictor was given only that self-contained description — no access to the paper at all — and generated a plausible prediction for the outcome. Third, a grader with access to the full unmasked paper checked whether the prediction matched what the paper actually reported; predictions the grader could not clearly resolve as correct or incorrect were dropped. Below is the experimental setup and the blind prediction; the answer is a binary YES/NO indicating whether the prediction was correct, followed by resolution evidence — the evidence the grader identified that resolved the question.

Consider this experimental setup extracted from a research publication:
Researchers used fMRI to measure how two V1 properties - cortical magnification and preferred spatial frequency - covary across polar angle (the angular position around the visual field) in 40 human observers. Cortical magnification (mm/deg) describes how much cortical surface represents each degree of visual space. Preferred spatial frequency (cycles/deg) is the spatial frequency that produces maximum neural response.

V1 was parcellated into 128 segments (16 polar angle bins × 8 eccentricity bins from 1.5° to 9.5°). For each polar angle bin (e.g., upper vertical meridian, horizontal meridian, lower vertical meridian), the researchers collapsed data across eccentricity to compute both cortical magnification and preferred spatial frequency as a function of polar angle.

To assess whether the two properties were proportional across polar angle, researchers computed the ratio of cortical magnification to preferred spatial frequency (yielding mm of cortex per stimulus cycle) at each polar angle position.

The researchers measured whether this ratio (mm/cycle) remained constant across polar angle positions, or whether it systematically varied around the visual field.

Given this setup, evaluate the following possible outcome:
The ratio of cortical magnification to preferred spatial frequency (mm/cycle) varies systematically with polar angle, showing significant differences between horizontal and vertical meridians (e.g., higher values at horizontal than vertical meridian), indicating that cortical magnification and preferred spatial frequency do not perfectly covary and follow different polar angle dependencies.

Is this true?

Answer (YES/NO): YES